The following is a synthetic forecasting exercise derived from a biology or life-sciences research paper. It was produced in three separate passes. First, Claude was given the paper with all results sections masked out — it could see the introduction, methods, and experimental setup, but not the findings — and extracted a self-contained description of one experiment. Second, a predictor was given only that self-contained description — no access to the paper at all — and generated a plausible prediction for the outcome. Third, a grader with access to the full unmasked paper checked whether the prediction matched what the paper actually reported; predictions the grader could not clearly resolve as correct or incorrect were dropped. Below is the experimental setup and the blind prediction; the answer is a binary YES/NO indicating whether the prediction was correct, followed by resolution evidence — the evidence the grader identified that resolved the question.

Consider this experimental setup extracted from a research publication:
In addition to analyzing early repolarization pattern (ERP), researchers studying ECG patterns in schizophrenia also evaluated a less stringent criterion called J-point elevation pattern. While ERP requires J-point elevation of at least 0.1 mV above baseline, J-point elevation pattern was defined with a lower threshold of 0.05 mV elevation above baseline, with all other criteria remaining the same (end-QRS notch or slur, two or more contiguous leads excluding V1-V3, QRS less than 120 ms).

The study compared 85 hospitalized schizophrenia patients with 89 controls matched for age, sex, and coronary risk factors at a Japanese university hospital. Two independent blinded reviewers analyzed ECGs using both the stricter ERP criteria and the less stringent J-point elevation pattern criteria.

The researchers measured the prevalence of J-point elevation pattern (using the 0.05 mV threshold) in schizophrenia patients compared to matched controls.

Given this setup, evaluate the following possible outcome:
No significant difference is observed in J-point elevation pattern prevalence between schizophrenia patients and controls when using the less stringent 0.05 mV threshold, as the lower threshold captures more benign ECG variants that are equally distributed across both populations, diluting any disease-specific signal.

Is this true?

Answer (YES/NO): NO